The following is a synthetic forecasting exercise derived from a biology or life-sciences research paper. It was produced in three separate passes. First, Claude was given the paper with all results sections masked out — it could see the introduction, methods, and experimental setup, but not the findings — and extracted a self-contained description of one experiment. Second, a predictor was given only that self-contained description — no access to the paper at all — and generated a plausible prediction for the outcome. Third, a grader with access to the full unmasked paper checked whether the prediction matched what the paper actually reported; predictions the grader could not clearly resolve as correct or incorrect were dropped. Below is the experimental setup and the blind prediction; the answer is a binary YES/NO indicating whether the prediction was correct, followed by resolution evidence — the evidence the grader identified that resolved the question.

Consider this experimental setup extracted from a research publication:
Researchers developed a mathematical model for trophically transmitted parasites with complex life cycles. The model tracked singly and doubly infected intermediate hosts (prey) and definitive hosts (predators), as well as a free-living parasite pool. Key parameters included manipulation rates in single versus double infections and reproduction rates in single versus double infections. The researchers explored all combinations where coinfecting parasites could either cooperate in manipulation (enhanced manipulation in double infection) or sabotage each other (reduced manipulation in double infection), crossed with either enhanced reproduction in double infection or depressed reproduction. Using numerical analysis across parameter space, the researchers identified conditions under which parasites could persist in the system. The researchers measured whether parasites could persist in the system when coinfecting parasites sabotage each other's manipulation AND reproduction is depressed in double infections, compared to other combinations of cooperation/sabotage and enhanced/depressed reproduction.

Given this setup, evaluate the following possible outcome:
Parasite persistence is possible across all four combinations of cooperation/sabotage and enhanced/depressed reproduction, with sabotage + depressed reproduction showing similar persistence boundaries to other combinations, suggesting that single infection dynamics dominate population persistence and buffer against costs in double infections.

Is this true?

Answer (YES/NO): NO